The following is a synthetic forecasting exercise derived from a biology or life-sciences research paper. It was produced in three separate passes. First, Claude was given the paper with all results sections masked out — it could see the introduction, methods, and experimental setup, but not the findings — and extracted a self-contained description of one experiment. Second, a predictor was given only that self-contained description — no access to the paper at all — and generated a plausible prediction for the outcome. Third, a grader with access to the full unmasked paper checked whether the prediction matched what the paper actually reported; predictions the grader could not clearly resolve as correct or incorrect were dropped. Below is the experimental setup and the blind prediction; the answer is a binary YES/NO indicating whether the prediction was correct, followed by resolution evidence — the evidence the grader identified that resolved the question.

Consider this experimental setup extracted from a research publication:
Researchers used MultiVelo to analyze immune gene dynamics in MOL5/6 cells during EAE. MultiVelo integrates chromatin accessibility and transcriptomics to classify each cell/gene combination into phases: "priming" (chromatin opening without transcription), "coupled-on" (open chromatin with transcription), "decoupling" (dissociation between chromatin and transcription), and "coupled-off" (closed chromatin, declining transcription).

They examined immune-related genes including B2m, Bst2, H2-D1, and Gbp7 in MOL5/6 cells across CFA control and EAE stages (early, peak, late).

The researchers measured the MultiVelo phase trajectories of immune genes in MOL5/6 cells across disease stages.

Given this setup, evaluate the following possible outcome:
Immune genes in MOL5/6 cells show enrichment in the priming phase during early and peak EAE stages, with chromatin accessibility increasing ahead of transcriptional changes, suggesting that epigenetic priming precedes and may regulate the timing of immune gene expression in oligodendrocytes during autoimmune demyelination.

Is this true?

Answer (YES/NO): NO